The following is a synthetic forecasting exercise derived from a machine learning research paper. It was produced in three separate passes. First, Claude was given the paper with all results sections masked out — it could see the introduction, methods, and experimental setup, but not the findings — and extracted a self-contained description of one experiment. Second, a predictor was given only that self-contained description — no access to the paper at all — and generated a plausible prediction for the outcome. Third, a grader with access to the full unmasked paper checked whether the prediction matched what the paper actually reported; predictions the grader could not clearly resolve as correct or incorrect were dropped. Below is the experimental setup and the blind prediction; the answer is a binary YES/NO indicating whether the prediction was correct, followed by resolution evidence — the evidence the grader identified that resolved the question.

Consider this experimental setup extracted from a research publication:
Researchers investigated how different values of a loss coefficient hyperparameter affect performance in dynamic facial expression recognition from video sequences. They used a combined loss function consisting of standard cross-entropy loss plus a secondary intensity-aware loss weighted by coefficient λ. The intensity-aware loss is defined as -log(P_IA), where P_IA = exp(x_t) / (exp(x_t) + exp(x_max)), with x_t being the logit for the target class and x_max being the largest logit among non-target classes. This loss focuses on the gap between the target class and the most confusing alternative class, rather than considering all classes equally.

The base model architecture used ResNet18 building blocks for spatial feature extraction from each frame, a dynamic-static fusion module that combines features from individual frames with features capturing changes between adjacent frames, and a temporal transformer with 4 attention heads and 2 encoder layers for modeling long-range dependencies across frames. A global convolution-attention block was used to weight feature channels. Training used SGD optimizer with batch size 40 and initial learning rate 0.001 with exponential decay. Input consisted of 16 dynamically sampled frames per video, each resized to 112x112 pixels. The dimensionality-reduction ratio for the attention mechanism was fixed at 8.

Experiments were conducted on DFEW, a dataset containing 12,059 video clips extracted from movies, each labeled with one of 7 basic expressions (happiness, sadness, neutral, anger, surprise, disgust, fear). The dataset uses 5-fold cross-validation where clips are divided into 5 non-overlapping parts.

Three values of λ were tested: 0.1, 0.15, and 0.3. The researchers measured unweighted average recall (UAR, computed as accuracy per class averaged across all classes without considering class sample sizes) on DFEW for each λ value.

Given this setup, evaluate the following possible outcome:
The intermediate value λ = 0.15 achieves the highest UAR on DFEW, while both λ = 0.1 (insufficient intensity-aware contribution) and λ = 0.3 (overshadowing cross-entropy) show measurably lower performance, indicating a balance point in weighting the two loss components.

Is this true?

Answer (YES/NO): NO